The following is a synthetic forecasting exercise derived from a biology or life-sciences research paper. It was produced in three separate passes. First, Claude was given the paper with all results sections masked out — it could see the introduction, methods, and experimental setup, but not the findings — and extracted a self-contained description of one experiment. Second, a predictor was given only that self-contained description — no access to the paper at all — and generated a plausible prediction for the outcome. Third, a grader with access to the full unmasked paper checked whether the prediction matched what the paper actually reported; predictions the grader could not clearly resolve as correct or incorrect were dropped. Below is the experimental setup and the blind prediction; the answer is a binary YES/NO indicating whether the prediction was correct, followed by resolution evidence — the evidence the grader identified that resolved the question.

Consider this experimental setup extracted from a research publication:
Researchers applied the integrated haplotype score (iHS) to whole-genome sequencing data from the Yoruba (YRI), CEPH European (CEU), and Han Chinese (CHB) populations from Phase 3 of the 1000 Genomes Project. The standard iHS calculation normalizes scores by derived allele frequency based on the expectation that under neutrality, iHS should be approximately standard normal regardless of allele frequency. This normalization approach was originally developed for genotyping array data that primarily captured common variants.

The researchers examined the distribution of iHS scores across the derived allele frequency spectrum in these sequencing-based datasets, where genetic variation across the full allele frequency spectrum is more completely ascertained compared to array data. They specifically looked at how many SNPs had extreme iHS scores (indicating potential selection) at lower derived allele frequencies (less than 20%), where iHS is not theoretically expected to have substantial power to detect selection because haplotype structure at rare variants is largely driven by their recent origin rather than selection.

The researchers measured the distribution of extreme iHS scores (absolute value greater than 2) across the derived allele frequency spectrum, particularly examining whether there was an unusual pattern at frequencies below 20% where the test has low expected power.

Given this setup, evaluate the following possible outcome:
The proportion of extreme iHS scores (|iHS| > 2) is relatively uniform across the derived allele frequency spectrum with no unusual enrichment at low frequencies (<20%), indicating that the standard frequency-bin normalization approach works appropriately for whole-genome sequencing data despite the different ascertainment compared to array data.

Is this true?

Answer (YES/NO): NO